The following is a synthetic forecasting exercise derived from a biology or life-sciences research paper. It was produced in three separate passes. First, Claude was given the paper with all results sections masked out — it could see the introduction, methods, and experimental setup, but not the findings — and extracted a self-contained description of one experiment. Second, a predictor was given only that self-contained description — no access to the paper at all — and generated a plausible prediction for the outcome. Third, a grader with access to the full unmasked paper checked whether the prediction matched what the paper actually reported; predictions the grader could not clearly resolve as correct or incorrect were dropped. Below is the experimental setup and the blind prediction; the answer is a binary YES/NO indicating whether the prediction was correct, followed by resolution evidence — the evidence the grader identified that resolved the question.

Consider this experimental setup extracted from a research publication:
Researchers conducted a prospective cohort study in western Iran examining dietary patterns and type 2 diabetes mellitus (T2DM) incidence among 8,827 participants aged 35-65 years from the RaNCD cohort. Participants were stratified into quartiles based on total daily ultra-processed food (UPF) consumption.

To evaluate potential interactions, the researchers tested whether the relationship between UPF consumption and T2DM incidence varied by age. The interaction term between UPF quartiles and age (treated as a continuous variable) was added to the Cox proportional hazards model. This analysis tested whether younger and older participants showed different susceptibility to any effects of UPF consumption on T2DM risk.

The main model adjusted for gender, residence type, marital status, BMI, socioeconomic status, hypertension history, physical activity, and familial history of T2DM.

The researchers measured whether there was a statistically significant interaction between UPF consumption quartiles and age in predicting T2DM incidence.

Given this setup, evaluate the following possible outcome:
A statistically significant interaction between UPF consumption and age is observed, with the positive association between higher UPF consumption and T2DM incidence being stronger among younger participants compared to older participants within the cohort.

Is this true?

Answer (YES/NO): NO